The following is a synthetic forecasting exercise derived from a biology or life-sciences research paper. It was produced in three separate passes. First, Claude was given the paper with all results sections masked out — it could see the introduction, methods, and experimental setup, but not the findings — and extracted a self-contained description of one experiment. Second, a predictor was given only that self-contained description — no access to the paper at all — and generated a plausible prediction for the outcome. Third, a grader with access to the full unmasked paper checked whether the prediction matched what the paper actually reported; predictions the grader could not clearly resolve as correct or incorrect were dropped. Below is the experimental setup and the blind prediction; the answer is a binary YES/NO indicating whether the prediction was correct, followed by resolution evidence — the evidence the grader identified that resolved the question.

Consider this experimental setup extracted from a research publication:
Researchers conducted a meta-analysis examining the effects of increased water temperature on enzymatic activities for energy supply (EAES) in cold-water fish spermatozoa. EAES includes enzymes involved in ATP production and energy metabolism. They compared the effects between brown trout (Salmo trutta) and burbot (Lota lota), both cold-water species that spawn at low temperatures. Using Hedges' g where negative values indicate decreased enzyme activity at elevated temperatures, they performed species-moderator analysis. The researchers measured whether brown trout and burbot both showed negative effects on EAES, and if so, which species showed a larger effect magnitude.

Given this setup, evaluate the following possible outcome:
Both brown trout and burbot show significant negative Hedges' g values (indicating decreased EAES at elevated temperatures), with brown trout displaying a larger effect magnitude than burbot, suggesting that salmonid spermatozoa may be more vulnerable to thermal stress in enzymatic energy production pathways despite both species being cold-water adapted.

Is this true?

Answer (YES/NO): YES